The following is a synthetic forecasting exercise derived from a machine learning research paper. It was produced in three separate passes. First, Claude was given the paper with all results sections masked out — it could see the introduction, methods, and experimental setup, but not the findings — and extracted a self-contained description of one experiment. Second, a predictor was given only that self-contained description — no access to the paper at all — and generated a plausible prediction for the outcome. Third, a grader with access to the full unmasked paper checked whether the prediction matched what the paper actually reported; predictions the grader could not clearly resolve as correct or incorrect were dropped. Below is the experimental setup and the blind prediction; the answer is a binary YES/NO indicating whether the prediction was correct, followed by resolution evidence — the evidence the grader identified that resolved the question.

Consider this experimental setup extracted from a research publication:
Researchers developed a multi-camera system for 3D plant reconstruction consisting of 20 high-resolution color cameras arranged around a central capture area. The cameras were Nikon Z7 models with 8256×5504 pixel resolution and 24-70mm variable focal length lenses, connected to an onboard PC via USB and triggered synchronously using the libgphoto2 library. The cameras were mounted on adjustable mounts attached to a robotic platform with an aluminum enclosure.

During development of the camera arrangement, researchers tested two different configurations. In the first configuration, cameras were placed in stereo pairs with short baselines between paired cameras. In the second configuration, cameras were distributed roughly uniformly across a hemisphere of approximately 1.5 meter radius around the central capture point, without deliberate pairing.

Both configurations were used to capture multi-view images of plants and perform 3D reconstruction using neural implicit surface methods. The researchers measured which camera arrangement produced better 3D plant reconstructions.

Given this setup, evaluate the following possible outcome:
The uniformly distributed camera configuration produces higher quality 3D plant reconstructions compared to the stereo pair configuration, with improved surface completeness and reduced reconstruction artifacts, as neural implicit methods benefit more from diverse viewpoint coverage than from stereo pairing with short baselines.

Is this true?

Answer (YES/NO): YES